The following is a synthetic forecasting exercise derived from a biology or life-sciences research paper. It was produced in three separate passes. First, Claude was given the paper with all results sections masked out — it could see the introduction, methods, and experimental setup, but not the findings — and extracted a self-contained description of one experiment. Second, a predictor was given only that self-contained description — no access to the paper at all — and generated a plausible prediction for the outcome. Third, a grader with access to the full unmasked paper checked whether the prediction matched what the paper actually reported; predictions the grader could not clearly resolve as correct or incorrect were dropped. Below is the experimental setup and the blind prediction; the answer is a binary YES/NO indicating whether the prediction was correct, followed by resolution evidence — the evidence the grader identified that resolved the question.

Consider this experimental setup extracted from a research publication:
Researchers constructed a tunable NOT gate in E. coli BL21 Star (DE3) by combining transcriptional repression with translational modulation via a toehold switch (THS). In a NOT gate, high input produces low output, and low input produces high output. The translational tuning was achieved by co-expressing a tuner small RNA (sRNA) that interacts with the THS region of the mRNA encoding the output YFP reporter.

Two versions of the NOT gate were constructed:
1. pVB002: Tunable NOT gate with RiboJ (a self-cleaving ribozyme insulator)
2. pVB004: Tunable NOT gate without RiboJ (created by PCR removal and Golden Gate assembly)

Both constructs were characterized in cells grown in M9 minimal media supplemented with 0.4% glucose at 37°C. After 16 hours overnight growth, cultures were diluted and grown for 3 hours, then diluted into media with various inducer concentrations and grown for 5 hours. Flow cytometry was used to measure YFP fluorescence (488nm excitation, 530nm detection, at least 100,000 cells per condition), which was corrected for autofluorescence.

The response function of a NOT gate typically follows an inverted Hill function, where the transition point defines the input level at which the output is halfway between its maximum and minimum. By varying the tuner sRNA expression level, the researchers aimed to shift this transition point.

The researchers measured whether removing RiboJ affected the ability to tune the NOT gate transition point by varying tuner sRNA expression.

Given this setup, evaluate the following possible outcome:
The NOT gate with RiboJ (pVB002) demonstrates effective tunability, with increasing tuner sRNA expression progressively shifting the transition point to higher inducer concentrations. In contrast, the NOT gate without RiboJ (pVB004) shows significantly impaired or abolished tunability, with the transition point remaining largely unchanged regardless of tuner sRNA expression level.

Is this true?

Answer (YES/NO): NO